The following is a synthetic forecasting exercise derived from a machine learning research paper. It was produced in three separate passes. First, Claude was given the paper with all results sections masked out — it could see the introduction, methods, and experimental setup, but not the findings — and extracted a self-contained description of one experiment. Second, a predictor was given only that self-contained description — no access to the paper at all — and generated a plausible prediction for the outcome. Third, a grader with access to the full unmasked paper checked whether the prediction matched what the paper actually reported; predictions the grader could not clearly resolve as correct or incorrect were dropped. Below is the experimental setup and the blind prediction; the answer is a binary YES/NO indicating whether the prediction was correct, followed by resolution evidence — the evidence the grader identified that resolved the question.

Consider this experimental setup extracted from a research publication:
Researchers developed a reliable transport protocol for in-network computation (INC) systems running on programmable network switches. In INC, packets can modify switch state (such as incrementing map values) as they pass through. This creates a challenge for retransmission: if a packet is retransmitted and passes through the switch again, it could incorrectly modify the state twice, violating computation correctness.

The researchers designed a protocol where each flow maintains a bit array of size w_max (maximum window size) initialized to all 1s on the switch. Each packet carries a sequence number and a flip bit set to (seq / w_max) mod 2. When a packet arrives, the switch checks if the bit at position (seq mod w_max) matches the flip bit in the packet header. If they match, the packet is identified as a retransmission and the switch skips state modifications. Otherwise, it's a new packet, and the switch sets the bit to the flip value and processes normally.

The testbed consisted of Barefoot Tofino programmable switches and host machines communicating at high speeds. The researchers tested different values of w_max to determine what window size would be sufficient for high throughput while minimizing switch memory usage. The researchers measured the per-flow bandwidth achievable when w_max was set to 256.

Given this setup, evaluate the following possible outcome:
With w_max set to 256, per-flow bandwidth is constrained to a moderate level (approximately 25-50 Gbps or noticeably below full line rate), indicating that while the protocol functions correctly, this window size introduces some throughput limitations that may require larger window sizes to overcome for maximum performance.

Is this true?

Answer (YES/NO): NO